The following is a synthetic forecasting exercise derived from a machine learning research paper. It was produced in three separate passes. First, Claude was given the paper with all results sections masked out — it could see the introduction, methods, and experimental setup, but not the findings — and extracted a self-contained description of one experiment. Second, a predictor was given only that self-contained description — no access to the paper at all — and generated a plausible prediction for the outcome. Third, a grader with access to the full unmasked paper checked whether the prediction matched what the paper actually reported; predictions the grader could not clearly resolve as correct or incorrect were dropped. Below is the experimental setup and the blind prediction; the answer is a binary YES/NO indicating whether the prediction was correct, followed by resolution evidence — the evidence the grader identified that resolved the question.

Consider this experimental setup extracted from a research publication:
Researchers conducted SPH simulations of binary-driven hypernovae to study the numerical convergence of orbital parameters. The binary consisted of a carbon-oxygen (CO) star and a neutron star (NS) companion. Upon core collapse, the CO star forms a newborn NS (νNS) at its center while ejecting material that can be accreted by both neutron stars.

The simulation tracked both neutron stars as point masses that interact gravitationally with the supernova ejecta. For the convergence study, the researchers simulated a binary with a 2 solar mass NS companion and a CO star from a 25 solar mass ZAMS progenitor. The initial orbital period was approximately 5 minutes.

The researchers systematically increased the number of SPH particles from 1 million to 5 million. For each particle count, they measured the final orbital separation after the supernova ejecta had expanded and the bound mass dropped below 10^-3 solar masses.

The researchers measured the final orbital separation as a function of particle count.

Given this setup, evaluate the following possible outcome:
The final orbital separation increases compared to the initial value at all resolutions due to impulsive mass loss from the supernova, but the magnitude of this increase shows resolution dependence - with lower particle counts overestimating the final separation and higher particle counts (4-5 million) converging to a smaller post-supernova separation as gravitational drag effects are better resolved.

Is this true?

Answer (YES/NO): NO